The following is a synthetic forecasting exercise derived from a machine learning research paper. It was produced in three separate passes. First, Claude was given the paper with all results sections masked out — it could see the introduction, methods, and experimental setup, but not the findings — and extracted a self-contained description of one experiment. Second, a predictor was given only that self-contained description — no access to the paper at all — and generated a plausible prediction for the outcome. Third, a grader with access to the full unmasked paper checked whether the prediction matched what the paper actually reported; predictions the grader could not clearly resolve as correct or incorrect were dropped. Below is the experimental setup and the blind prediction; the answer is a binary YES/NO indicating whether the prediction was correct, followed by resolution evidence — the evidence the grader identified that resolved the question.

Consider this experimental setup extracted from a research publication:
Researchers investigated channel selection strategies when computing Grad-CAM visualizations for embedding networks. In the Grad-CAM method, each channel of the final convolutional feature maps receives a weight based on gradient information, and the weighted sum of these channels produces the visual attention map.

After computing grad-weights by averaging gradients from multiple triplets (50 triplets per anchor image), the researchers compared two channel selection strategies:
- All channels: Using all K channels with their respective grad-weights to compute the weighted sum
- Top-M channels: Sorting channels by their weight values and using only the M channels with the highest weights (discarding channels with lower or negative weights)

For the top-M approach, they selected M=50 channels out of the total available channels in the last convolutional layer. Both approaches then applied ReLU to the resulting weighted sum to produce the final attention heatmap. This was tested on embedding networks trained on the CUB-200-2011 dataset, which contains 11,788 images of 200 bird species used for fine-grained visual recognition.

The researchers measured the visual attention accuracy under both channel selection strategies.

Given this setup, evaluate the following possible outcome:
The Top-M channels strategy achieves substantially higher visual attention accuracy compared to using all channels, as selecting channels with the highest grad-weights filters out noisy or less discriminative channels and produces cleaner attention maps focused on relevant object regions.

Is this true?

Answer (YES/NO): YES